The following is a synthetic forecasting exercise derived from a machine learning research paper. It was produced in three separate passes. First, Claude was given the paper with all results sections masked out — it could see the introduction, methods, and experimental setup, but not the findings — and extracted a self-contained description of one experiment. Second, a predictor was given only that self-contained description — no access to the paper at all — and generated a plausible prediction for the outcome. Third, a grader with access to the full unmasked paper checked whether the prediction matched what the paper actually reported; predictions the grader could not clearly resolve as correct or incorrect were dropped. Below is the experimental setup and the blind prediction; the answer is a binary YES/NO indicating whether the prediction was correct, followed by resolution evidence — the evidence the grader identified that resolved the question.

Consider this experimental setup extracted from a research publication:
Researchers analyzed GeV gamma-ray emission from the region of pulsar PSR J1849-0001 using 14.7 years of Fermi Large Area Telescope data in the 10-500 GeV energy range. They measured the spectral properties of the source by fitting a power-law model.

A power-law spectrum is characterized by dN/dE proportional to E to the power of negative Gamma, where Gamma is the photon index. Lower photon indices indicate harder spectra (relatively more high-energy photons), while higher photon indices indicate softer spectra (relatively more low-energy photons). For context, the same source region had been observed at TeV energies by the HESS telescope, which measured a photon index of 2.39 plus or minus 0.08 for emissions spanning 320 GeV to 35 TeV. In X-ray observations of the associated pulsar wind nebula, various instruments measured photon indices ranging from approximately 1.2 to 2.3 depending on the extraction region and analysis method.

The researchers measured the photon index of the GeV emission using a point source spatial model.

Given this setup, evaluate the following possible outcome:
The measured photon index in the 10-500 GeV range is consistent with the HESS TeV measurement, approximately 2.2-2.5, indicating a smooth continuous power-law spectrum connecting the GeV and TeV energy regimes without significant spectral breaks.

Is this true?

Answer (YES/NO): YES